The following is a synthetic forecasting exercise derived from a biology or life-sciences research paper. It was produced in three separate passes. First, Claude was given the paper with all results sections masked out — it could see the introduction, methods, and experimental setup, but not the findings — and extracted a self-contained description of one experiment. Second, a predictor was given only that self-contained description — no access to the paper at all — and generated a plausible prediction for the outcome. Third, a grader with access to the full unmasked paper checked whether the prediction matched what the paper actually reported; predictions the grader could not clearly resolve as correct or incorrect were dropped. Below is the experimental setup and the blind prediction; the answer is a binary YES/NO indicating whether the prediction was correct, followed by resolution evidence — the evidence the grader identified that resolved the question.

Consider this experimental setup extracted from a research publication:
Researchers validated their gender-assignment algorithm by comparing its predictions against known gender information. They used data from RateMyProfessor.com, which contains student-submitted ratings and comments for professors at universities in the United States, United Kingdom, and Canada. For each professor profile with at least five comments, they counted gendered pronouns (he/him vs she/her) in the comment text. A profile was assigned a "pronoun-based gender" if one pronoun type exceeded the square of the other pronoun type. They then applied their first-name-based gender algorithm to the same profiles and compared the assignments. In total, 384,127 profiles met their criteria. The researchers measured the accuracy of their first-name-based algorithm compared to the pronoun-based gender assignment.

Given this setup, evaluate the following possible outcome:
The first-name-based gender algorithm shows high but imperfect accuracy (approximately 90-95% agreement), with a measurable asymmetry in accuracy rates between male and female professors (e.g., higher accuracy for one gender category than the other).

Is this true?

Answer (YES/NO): NO